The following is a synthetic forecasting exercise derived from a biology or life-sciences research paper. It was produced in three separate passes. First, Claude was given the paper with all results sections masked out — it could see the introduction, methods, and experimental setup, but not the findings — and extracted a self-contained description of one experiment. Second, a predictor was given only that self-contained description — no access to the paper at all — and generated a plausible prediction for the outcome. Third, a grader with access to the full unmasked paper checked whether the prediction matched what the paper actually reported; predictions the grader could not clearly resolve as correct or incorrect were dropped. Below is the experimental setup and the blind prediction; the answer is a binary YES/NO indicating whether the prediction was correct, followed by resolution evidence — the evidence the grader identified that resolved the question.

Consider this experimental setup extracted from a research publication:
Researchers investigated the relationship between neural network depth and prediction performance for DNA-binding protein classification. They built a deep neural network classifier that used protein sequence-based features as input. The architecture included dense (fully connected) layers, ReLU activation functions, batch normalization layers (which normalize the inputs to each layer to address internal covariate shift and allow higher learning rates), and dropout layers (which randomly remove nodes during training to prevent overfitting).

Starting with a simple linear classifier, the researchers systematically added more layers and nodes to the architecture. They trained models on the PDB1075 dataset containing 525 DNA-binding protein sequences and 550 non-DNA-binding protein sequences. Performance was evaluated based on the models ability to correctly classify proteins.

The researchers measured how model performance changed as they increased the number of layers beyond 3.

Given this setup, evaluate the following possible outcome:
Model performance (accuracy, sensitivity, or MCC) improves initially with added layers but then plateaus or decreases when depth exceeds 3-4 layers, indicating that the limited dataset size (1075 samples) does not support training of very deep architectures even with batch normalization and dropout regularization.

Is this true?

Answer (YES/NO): YES